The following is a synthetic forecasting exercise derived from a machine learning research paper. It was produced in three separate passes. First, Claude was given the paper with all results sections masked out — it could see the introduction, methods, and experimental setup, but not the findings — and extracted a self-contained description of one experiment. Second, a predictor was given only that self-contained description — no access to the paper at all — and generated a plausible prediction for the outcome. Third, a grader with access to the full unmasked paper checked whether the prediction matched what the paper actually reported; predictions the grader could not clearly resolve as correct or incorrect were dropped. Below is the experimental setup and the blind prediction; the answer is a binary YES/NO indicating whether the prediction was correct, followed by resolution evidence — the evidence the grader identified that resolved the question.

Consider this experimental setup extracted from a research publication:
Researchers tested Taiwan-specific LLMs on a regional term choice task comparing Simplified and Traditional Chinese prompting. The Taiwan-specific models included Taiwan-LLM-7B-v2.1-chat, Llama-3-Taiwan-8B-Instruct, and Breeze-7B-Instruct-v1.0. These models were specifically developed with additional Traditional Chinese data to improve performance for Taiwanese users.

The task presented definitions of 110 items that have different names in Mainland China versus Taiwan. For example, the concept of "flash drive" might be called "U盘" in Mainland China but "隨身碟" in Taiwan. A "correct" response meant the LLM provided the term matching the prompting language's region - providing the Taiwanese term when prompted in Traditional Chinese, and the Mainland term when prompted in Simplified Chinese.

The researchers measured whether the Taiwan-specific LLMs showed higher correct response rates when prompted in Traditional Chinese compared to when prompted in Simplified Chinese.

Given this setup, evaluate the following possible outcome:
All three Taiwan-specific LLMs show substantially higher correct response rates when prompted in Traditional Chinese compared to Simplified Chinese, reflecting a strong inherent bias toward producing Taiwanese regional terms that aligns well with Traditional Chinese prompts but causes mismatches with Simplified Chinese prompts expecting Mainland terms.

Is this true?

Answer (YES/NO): NO